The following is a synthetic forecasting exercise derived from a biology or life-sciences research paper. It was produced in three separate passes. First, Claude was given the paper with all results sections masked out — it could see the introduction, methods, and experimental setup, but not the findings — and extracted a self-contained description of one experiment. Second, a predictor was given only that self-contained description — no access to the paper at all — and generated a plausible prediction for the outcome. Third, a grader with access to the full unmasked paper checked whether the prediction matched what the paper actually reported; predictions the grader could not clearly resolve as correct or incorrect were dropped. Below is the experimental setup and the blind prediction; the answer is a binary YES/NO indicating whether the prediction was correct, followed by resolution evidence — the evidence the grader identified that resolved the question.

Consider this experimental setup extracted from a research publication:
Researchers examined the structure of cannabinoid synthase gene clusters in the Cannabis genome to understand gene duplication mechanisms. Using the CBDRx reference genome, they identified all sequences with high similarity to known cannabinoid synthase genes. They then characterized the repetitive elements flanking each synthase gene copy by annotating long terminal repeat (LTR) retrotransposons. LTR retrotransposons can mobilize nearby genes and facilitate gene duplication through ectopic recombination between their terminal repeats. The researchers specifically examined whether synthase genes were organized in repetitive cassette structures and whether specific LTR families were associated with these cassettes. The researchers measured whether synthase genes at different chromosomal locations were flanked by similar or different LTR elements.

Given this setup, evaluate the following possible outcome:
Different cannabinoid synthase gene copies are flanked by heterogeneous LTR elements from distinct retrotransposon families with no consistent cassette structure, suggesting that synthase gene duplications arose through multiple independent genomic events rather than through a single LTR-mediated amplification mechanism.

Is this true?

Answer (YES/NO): NO